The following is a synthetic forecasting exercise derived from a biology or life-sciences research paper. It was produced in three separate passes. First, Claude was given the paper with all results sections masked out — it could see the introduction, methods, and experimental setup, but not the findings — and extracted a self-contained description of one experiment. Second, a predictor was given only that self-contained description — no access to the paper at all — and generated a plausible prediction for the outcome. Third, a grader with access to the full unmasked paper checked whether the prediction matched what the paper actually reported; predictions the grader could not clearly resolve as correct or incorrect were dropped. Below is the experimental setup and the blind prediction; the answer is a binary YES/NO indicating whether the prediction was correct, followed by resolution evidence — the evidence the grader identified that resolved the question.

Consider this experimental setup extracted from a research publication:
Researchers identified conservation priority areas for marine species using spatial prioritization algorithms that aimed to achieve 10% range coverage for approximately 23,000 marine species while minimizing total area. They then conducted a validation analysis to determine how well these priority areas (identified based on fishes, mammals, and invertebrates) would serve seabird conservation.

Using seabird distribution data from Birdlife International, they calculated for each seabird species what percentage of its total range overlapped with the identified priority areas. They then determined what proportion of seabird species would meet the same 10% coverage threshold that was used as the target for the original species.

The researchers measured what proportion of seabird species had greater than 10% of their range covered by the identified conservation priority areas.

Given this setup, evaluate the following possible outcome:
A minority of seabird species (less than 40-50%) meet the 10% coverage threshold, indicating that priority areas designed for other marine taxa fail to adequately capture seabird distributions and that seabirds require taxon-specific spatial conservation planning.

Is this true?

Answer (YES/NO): NO